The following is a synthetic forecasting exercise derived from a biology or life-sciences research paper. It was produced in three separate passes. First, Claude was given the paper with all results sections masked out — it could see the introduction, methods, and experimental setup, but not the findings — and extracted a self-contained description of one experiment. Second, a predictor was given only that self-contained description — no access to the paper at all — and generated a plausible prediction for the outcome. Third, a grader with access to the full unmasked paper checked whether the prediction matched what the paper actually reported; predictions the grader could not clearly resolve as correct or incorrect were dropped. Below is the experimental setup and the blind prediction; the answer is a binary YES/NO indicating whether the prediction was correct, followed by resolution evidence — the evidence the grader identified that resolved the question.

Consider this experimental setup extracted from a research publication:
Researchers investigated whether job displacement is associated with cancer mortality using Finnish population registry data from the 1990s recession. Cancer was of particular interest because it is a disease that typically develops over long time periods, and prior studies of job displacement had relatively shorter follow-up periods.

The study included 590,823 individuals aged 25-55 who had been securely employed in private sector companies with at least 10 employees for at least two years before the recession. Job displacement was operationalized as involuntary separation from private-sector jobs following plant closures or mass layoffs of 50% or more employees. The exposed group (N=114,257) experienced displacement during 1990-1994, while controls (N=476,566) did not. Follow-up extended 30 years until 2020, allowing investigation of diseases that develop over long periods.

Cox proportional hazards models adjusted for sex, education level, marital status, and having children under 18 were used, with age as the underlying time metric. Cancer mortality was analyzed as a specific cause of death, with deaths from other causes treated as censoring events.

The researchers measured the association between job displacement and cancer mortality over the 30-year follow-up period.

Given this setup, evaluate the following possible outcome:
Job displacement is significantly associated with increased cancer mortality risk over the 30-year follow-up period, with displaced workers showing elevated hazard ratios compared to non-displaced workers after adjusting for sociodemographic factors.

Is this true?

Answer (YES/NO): YES